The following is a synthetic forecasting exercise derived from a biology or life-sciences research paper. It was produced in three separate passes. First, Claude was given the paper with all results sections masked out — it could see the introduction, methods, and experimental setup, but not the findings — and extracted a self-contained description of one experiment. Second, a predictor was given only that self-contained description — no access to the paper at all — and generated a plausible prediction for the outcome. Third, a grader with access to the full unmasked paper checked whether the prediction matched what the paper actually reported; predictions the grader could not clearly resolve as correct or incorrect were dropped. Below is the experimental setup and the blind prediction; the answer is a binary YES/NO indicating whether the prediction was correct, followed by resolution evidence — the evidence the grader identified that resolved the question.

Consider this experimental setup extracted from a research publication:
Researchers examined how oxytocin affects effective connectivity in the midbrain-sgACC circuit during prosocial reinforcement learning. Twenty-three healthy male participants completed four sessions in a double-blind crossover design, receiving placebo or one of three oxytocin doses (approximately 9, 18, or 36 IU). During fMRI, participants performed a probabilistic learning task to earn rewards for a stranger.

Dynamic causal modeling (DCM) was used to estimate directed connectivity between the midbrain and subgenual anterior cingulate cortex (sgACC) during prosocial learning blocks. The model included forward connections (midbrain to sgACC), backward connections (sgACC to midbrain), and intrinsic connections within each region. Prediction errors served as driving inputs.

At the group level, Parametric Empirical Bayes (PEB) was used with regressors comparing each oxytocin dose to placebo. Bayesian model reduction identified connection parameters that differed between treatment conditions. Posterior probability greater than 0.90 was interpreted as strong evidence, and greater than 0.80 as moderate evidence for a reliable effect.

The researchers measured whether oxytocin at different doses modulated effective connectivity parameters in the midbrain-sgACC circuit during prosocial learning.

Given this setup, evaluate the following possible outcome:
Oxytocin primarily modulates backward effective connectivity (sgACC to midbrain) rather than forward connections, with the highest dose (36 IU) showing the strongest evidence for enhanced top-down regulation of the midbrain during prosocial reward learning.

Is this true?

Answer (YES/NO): NO